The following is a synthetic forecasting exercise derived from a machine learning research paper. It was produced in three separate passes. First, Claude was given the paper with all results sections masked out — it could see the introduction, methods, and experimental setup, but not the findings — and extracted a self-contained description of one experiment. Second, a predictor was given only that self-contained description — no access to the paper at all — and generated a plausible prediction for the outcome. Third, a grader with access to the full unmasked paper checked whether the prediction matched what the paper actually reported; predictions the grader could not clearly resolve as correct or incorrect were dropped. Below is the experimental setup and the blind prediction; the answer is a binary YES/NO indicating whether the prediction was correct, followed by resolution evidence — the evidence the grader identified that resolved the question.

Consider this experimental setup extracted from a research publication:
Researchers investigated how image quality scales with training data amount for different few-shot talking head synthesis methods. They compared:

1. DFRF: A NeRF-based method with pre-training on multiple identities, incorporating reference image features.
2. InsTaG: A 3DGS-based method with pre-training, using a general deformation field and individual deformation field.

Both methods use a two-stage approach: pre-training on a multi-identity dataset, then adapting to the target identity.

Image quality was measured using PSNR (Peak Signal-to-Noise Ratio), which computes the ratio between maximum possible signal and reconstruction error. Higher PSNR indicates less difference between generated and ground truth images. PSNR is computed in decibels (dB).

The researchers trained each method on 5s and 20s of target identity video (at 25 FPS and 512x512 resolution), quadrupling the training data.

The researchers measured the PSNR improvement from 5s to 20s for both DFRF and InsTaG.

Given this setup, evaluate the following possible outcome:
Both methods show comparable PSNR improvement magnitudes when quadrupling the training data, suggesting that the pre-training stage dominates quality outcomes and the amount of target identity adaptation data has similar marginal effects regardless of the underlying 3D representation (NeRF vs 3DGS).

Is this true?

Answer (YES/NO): NO